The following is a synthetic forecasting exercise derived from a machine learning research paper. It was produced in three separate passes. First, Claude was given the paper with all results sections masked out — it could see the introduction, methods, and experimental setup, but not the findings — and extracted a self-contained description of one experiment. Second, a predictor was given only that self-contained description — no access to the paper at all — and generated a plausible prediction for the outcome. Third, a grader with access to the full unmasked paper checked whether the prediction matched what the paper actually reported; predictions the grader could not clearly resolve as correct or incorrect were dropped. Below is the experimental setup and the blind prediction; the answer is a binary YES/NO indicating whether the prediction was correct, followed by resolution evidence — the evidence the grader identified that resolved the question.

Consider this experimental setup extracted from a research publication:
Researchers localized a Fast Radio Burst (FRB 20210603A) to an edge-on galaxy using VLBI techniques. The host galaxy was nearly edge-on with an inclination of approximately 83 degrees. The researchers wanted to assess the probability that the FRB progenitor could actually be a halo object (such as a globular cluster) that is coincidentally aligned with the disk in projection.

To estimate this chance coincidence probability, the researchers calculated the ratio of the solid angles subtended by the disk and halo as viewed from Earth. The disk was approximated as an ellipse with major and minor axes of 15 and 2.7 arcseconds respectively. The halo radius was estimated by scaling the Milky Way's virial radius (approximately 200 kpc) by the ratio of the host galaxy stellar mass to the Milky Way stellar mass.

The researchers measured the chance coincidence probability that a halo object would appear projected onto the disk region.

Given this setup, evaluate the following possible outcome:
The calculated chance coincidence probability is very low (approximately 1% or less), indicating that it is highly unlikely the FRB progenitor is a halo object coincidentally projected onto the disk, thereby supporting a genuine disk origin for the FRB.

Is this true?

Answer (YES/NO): YES